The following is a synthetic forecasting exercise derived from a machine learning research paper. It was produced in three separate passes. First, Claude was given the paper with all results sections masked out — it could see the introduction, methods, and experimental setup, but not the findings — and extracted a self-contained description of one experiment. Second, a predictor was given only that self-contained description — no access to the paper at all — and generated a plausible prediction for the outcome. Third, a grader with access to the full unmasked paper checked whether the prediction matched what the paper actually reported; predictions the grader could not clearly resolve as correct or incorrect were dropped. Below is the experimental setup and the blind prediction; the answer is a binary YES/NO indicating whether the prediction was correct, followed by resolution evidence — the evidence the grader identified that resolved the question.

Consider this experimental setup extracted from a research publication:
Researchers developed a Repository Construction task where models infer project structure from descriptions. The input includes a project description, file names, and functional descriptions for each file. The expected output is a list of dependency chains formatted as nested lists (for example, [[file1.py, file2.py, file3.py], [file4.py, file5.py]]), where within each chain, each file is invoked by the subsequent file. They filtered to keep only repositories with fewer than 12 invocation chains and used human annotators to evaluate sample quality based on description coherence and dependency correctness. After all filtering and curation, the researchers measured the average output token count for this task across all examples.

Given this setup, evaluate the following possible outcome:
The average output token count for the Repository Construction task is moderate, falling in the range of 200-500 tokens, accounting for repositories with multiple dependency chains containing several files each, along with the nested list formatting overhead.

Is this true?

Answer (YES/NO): YES